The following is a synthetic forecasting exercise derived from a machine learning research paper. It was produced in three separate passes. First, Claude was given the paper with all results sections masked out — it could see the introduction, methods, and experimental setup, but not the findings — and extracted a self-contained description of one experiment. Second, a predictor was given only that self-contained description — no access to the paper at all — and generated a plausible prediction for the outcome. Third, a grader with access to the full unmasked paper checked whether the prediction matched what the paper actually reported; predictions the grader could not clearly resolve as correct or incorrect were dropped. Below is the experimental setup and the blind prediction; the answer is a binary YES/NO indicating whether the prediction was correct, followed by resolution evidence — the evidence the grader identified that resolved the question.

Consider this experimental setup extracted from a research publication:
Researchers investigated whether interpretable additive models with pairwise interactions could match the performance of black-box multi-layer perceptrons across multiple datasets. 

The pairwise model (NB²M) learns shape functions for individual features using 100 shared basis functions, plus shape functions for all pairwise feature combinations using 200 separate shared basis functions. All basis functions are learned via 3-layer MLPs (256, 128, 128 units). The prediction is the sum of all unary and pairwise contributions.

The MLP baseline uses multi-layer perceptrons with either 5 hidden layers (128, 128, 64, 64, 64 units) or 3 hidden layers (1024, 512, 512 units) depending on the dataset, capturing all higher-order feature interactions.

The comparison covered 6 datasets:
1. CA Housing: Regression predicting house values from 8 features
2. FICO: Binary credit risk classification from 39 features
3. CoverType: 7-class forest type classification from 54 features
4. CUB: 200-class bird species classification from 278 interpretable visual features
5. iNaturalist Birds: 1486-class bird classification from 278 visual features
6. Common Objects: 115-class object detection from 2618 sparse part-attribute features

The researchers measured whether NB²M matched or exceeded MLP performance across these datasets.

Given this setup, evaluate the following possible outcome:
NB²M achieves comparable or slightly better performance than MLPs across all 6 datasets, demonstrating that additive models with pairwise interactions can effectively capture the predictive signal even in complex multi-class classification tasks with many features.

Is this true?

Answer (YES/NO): NO